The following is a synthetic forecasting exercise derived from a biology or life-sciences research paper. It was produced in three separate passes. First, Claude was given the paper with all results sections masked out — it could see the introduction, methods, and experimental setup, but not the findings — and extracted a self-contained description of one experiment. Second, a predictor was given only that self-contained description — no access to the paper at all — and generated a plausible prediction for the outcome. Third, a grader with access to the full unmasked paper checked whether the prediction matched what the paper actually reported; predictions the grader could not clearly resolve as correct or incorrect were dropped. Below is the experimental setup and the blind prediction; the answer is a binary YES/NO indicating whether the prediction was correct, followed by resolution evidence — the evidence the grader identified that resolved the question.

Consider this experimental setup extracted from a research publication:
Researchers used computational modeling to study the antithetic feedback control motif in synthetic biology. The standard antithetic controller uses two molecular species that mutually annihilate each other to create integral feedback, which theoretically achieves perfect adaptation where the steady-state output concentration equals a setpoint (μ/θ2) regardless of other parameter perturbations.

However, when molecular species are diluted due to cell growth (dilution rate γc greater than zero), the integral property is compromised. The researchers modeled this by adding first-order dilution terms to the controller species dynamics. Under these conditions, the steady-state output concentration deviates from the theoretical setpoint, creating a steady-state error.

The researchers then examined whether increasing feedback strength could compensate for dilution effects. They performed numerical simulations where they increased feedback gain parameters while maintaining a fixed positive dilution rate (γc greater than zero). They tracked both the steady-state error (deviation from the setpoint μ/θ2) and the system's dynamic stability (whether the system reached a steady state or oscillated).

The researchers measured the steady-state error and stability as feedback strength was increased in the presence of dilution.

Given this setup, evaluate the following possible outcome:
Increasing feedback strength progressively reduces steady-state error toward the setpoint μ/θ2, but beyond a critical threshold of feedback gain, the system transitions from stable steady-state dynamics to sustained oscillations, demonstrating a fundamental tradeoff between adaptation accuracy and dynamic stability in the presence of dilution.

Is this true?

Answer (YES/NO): YES